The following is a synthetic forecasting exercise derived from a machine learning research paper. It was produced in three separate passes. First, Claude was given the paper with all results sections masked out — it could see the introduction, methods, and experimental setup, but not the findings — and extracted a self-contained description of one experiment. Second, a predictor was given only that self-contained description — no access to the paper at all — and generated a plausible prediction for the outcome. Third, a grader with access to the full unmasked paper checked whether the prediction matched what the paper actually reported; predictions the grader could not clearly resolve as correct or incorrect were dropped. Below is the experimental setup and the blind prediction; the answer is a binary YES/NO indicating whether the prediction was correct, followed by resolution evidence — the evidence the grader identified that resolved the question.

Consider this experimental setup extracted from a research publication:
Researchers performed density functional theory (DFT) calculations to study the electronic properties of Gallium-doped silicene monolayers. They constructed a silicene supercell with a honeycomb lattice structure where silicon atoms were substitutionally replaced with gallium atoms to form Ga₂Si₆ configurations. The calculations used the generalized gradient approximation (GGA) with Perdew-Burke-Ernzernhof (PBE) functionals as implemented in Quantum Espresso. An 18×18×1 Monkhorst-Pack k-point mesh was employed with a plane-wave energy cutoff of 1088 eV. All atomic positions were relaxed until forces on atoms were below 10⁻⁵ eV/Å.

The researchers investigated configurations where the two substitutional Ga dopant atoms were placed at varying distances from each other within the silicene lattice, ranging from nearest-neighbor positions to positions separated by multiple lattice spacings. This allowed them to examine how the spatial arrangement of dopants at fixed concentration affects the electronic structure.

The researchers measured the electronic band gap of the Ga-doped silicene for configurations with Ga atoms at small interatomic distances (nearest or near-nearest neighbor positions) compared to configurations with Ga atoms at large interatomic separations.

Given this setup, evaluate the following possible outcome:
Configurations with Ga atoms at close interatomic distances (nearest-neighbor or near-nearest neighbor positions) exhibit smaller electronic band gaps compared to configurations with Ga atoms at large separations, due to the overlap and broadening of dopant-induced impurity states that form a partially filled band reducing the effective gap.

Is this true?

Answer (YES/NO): YES